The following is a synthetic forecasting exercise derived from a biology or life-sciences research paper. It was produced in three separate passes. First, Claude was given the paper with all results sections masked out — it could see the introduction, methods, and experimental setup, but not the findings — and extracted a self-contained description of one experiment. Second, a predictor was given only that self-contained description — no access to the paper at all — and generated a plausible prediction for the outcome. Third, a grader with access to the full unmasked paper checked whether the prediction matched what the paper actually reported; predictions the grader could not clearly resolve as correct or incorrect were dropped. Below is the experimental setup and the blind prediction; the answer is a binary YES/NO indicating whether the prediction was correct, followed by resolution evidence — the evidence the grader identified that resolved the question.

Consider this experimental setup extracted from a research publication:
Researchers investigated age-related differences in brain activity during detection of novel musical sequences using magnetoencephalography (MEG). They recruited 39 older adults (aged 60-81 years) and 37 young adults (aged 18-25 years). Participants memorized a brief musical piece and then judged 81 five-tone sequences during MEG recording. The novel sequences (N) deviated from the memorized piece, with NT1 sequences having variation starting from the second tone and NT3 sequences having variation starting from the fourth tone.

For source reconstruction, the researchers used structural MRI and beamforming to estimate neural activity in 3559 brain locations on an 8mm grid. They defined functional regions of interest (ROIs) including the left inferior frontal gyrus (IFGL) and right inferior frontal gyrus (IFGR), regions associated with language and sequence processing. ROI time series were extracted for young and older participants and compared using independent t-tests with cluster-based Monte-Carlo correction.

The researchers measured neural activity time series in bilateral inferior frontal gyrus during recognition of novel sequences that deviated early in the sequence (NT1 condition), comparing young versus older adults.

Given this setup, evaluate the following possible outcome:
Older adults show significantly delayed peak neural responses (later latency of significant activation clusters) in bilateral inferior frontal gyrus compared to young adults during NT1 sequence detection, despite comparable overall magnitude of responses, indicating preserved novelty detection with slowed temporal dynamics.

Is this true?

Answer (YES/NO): NO